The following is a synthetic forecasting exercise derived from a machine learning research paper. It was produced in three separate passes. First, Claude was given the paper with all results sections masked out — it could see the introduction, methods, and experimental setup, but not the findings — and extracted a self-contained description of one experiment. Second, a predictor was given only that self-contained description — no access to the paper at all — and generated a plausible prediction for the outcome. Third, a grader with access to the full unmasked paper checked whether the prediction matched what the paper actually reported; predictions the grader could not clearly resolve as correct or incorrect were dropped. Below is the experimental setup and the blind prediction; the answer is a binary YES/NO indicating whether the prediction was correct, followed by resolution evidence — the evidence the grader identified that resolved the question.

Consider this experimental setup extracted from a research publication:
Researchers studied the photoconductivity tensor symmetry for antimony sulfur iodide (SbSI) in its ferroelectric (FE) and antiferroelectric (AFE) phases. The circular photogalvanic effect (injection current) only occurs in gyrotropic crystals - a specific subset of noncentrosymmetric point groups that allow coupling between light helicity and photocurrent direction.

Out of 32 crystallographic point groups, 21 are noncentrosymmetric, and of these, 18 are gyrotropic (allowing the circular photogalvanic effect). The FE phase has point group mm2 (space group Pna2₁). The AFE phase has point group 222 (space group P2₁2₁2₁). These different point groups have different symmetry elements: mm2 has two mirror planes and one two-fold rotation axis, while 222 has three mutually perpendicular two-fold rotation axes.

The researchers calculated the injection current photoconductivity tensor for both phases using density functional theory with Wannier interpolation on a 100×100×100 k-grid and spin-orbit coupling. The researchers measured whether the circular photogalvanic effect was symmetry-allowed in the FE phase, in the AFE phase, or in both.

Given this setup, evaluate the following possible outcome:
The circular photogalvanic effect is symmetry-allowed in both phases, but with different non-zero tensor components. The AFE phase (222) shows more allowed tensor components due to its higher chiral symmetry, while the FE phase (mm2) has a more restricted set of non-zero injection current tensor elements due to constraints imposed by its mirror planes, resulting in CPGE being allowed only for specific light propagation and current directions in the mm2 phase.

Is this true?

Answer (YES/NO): YES